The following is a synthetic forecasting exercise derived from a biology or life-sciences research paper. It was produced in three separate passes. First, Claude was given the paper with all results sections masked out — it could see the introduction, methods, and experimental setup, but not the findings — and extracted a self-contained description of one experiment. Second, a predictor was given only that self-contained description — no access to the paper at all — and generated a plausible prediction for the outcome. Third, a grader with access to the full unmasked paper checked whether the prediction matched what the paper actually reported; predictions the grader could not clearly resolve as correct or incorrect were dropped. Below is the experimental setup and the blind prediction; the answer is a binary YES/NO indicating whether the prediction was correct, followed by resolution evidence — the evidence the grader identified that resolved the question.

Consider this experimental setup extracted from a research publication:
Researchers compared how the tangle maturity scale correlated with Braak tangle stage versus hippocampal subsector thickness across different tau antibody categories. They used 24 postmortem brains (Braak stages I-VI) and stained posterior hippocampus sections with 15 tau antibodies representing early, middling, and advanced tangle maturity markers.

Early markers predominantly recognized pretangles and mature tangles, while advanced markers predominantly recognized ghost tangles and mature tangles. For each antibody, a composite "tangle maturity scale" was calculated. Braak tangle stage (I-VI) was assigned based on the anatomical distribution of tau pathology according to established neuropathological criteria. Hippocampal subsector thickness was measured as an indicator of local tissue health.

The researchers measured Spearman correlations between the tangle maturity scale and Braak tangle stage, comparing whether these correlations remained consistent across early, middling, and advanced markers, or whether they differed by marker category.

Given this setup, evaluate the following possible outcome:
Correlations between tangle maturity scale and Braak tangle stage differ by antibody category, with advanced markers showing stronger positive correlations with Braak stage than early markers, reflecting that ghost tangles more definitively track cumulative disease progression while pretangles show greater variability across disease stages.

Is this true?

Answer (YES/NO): NO